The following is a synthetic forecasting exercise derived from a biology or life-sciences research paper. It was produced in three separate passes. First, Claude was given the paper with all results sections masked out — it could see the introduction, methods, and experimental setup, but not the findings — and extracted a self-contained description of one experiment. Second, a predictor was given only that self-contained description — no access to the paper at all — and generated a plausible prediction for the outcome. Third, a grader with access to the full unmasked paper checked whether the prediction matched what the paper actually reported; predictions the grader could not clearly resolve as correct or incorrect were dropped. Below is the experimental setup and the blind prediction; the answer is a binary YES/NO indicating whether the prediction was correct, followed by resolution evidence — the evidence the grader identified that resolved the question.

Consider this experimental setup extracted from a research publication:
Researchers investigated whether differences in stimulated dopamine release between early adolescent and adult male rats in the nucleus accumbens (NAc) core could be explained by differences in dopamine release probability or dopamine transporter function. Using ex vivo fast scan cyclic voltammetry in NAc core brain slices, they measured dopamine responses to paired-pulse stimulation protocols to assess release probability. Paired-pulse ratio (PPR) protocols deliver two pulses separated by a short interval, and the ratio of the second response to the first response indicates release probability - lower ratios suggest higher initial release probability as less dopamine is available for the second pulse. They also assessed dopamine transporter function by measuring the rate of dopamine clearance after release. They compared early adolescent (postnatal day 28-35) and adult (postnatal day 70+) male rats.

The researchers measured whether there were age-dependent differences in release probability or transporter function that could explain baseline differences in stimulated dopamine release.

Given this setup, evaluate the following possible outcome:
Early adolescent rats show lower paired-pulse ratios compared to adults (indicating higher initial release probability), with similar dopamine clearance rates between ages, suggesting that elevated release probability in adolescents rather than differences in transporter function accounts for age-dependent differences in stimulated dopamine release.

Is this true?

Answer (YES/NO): NO